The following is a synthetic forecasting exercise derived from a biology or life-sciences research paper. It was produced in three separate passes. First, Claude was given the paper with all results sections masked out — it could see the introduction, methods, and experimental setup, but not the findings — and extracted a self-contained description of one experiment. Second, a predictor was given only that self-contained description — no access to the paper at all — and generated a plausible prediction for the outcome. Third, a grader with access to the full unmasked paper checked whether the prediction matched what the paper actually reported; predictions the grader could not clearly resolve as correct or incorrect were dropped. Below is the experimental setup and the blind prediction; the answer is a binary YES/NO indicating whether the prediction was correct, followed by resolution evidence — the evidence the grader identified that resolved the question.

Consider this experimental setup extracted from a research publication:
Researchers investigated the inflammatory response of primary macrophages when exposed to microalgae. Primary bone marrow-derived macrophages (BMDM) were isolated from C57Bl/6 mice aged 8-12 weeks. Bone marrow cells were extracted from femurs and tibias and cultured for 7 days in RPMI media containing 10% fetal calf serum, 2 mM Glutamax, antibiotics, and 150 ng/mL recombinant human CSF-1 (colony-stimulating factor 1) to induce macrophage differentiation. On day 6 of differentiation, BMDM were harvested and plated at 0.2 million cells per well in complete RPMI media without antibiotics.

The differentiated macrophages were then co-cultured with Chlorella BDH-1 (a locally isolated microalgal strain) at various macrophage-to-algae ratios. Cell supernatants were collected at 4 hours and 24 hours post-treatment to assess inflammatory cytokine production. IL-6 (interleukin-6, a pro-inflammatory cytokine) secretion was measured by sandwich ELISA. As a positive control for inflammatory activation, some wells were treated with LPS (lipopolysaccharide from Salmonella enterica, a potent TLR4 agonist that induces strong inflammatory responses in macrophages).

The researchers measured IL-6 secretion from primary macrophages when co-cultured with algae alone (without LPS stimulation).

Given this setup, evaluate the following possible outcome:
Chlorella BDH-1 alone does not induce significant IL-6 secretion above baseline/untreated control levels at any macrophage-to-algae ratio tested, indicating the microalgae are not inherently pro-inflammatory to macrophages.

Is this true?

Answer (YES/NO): YES